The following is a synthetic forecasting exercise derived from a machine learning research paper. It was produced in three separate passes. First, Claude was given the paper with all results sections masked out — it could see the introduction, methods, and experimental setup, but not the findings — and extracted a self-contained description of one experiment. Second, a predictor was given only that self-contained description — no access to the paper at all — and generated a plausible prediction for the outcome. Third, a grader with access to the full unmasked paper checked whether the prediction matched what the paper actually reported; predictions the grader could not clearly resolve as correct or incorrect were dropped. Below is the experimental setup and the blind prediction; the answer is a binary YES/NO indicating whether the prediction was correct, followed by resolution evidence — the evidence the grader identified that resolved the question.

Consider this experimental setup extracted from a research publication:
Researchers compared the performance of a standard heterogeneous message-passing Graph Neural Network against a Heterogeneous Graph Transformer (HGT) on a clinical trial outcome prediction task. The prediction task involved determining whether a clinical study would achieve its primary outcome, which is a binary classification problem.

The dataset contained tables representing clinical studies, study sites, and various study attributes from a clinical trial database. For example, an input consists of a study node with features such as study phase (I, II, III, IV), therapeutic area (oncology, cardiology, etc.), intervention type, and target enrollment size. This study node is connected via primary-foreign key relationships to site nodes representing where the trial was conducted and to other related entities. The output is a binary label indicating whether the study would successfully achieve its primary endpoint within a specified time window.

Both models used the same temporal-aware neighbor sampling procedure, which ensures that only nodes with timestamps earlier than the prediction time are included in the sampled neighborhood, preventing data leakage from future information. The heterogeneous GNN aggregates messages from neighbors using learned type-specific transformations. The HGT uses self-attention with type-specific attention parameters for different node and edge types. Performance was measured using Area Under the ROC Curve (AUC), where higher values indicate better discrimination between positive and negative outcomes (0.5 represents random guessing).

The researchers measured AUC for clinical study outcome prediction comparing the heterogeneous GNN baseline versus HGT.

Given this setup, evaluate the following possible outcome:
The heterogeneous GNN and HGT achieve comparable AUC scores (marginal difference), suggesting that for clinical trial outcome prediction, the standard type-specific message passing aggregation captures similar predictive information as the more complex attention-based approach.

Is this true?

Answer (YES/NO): NO